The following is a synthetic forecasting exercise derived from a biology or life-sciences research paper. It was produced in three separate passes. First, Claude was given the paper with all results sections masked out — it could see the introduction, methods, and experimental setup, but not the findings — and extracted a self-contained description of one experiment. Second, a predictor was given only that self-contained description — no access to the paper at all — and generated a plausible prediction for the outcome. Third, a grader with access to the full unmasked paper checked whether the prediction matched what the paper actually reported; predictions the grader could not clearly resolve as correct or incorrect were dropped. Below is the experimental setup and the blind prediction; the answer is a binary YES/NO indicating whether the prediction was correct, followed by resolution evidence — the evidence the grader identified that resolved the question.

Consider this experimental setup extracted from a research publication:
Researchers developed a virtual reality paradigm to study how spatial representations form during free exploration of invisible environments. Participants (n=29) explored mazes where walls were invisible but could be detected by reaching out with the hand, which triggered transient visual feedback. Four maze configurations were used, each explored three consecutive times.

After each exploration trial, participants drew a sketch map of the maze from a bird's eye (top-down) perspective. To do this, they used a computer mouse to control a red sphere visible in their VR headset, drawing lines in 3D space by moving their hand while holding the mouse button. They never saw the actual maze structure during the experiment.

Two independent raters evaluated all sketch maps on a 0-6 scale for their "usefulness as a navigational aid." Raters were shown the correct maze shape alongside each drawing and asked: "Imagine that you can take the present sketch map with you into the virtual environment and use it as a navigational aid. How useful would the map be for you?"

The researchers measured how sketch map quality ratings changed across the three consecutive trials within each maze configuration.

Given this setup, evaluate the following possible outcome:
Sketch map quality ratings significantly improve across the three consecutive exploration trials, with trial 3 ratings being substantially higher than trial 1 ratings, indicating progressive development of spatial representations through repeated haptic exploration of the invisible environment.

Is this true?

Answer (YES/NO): NO